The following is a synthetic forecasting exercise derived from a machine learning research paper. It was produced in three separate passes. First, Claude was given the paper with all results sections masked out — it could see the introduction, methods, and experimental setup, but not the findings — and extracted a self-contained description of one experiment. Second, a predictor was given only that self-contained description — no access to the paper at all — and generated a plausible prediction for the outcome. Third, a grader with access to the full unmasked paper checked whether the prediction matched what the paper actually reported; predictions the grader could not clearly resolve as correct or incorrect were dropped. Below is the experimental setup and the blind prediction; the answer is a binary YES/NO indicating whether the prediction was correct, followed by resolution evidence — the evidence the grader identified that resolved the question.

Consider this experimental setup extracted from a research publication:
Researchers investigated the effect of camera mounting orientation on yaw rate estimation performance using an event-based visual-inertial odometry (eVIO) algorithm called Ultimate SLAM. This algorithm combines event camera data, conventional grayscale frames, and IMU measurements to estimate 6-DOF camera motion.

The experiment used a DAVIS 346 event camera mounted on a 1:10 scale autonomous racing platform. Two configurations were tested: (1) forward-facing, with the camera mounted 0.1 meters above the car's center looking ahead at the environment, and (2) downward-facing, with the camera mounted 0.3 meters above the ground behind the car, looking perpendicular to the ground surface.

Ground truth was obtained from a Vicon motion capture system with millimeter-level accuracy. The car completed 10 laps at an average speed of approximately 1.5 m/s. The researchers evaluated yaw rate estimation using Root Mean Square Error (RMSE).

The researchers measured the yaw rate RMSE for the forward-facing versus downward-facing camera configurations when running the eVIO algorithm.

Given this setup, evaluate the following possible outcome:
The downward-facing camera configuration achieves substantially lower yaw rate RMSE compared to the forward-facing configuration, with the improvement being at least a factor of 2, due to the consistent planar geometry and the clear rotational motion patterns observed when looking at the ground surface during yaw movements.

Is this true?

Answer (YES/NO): NO